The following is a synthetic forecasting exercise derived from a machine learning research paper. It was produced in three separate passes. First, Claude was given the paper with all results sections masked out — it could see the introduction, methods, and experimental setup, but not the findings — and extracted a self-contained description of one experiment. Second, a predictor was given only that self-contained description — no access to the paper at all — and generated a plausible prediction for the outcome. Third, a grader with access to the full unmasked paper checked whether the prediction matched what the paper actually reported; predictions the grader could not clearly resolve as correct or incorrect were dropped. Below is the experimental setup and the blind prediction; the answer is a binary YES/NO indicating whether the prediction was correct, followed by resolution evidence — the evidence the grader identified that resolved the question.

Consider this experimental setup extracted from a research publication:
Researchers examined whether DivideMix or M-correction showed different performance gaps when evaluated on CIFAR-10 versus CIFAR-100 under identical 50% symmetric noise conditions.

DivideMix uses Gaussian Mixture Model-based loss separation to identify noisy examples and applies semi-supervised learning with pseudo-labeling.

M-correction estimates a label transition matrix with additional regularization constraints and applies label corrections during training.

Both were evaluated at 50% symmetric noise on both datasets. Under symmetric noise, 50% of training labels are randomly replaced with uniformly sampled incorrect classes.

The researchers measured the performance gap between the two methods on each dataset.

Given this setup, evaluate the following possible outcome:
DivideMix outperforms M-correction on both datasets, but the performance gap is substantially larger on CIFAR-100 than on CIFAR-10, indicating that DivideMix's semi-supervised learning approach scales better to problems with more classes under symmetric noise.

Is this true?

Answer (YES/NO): YES